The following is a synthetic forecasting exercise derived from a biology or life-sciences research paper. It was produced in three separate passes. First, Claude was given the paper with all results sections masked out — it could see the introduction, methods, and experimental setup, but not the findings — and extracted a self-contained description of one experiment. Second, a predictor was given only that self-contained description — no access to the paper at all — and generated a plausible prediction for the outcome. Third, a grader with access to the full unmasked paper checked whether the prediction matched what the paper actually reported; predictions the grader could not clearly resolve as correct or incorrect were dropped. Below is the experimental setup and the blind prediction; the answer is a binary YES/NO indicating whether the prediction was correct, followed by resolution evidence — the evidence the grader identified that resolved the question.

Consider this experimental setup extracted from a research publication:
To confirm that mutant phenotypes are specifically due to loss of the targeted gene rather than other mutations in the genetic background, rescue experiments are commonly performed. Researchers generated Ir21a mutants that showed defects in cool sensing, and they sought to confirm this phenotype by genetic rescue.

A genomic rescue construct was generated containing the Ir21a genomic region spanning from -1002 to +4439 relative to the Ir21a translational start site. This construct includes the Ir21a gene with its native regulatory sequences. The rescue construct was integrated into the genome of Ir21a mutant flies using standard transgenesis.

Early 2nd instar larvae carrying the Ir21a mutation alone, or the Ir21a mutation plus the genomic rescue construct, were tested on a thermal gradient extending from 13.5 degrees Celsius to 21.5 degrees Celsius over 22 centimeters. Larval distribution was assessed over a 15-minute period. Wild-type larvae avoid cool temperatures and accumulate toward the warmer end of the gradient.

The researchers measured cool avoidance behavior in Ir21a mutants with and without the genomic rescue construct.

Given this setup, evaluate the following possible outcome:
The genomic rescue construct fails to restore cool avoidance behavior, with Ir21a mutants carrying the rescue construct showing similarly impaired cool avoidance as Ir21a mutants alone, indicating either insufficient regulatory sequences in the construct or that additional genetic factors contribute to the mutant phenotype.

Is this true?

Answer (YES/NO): NO